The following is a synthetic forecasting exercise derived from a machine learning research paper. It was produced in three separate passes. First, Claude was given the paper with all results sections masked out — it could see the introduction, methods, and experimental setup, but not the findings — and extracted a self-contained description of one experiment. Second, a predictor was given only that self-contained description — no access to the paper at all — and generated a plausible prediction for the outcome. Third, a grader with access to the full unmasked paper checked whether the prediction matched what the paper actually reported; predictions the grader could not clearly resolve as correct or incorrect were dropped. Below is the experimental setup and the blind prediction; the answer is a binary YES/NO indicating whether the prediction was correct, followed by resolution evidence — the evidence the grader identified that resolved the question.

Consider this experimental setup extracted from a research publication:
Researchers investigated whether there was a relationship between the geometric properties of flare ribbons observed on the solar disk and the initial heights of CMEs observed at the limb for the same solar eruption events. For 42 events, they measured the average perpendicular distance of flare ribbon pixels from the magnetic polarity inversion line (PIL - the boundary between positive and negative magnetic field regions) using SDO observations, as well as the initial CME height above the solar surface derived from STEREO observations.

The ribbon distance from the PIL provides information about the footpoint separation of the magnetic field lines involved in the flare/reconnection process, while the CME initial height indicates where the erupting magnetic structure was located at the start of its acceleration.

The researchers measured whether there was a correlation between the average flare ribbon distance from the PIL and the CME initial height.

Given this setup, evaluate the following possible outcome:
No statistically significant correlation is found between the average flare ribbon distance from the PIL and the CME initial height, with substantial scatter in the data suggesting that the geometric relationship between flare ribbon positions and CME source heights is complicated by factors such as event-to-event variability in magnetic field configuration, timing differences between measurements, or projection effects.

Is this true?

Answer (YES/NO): NO